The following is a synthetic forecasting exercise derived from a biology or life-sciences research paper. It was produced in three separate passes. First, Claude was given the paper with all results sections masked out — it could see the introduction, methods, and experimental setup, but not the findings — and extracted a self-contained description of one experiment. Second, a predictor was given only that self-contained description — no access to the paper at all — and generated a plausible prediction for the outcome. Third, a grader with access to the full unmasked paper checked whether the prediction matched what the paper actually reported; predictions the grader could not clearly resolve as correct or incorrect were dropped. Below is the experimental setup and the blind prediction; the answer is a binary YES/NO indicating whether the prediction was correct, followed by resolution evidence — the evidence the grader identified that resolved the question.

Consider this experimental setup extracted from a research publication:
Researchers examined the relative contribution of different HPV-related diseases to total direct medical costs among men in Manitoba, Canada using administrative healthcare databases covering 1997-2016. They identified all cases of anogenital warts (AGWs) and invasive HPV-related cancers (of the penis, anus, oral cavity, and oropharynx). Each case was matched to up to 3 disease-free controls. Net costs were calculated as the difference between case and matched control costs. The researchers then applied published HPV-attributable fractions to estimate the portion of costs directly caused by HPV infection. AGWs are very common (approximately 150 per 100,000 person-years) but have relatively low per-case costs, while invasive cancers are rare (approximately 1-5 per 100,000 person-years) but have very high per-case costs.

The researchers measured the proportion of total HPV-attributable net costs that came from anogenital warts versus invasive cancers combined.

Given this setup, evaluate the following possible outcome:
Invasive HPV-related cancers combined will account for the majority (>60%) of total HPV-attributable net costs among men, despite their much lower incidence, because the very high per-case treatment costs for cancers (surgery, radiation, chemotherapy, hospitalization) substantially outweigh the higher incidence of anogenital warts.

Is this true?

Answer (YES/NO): NO